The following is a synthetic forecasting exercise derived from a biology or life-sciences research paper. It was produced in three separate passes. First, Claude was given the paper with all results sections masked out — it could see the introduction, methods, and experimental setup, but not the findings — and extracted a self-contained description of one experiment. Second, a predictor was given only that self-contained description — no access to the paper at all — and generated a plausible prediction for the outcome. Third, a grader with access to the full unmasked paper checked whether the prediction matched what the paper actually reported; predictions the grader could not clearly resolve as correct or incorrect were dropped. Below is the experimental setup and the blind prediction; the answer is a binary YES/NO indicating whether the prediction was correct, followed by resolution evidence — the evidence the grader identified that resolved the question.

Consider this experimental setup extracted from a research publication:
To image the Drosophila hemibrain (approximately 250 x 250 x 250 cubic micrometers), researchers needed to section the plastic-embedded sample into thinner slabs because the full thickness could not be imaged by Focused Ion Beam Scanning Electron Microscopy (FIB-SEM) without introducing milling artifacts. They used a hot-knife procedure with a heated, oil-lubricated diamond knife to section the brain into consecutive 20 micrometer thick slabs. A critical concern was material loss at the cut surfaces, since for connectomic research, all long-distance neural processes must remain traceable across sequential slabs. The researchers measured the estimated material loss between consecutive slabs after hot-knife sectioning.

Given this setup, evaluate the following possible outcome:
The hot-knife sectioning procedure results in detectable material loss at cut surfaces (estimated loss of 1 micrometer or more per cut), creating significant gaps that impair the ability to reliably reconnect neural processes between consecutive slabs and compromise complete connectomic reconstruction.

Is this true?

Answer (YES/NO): NO